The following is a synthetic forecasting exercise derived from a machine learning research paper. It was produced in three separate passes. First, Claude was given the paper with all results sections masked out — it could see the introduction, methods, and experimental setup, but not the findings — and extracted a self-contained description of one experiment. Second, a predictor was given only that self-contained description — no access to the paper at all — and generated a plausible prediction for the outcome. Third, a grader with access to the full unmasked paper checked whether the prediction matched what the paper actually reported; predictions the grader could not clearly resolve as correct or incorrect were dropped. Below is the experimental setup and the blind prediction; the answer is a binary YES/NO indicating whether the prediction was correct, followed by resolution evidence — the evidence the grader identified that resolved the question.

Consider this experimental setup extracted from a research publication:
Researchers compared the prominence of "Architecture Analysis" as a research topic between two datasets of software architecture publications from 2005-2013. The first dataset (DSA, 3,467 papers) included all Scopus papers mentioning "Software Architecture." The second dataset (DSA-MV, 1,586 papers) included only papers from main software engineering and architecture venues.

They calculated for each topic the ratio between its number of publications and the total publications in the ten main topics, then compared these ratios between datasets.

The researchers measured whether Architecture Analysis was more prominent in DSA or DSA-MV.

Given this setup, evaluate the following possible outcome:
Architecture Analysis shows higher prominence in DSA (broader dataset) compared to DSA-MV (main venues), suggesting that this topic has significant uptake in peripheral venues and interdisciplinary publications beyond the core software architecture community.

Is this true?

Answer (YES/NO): YES